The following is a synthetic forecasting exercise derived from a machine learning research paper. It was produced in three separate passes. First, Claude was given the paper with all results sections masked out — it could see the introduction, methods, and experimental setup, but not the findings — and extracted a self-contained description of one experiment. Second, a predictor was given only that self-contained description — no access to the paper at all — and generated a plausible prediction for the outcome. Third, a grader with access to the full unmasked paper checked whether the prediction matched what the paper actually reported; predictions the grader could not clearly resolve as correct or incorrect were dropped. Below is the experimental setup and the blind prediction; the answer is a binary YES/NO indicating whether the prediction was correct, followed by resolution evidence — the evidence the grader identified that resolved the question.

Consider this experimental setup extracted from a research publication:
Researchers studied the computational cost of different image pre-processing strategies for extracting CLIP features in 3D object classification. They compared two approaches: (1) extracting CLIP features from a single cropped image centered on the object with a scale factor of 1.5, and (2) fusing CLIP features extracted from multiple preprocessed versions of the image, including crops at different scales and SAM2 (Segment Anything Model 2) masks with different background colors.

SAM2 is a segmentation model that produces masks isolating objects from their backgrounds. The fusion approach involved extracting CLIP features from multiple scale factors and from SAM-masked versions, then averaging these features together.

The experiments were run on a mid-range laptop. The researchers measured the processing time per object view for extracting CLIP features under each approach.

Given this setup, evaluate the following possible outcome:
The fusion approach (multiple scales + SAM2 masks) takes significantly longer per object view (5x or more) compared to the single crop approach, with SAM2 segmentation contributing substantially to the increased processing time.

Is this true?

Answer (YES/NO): NO